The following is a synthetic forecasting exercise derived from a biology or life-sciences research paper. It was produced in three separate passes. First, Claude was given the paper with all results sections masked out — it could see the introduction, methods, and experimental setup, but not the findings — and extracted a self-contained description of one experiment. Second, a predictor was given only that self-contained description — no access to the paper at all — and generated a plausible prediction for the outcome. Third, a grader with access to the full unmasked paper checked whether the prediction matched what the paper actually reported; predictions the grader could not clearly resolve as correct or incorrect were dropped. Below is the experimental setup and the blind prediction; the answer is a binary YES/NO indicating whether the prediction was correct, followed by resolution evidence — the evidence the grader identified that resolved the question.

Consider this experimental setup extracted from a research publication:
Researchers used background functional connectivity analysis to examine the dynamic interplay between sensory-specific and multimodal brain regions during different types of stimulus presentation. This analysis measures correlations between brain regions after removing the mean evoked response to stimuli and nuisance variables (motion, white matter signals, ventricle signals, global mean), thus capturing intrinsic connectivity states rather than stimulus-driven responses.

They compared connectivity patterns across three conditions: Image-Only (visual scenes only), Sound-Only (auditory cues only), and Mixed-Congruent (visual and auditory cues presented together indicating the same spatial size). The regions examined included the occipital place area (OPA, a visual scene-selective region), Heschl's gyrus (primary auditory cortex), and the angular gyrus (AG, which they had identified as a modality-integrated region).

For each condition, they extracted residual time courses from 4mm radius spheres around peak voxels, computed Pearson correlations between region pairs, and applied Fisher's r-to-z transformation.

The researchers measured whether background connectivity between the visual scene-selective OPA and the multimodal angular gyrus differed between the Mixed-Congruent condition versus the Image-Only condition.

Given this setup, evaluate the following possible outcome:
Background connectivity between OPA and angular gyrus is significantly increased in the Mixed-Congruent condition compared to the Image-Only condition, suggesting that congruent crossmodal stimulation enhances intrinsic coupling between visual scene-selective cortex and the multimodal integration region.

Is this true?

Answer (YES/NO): YES